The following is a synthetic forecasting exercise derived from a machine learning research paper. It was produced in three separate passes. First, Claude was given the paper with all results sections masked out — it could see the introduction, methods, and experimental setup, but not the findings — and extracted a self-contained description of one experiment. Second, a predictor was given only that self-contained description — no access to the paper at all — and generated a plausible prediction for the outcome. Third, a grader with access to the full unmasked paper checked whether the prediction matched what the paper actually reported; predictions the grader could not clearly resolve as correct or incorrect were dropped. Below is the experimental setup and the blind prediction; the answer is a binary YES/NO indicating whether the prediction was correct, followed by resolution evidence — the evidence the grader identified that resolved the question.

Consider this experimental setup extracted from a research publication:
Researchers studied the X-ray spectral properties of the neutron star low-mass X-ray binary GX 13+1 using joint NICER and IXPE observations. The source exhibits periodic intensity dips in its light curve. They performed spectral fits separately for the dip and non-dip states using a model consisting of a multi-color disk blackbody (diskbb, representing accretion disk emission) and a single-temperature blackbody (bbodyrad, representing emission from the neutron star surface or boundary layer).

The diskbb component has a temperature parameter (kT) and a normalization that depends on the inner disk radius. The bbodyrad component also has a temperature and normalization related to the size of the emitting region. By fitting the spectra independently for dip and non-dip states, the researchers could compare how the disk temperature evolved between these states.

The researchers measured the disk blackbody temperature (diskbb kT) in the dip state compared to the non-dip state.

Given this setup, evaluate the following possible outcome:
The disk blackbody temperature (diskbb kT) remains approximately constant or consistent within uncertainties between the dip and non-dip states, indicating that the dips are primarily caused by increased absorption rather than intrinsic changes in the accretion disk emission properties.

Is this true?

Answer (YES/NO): NO